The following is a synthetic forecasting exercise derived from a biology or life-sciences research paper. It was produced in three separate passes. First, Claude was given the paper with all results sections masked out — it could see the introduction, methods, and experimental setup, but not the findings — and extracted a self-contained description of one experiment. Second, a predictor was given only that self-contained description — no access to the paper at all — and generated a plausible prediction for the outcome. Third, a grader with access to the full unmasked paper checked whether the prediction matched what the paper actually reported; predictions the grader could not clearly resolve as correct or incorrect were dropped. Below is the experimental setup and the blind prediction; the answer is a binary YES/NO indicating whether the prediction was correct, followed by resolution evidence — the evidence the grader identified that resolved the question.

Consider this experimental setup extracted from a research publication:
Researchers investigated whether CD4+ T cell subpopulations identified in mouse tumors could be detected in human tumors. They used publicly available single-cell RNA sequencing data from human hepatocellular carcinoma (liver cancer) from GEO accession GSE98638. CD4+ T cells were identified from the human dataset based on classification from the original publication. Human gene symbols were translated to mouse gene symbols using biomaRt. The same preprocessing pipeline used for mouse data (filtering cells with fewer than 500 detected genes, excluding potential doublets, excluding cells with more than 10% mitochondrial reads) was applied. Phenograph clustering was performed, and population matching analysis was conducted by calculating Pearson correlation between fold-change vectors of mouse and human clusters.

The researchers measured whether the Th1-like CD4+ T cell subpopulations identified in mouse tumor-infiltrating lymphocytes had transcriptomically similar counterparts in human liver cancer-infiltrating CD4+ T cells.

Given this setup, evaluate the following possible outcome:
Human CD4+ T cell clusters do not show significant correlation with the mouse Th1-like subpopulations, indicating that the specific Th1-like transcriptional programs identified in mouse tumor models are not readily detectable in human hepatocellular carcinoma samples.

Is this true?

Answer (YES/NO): NO